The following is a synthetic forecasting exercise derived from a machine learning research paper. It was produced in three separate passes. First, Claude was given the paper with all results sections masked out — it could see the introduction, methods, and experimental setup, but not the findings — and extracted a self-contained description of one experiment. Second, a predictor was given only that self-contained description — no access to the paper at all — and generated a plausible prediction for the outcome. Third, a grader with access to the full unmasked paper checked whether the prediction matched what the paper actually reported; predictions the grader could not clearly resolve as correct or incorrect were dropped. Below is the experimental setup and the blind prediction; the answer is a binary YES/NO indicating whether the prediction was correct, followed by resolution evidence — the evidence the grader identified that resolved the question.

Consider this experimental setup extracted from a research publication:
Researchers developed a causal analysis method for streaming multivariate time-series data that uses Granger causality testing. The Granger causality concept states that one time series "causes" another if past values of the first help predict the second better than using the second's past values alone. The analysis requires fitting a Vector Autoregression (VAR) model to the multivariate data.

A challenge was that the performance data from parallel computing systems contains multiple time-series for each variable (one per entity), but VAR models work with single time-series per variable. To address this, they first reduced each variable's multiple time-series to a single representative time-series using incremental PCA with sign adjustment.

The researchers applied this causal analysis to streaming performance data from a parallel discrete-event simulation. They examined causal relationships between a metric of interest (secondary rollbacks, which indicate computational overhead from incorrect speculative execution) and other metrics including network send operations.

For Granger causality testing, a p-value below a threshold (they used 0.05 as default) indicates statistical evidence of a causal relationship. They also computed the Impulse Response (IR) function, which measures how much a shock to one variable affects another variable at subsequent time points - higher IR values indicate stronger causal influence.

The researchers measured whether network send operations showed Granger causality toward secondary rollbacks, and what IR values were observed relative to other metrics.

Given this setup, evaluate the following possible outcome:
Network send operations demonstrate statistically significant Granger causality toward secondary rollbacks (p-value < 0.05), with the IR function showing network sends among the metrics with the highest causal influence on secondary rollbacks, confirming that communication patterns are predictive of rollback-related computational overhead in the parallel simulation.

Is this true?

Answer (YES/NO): YES